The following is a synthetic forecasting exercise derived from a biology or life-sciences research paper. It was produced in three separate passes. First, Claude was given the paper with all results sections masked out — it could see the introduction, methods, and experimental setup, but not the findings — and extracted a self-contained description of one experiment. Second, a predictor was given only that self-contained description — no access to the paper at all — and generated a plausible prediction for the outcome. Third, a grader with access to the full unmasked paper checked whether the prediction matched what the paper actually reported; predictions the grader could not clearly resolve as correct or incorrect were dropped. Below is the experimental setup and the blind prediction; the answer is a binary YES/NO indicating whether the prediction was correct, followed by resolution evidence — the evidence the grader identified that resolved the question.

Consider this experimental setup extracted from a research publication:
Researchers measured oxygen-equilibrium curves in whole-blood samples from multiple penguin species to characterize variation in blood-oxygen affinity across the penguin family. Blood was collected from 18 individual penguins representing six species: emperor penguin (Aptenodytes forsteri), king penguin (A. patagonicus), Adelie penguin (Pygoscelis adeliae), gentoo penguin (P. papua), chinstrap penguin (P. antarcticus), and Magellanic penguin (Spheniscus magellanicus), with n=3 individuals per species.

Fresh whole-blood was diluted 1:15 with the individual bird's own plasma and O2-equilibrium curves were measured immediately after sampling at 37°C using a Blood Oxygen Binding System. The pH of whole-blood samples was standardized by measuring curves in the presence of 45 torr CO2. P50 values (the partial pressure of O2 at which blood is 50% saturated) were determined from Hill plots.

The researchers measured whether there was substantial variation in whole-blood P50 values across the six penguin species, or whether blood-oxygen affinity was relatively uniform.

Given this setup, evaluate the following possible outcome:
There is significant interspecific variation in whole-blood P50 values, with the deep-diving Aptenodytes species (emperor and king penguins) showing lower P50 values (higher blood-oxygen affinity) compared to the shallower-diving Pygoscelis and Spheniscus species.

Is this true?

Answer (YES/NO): NO